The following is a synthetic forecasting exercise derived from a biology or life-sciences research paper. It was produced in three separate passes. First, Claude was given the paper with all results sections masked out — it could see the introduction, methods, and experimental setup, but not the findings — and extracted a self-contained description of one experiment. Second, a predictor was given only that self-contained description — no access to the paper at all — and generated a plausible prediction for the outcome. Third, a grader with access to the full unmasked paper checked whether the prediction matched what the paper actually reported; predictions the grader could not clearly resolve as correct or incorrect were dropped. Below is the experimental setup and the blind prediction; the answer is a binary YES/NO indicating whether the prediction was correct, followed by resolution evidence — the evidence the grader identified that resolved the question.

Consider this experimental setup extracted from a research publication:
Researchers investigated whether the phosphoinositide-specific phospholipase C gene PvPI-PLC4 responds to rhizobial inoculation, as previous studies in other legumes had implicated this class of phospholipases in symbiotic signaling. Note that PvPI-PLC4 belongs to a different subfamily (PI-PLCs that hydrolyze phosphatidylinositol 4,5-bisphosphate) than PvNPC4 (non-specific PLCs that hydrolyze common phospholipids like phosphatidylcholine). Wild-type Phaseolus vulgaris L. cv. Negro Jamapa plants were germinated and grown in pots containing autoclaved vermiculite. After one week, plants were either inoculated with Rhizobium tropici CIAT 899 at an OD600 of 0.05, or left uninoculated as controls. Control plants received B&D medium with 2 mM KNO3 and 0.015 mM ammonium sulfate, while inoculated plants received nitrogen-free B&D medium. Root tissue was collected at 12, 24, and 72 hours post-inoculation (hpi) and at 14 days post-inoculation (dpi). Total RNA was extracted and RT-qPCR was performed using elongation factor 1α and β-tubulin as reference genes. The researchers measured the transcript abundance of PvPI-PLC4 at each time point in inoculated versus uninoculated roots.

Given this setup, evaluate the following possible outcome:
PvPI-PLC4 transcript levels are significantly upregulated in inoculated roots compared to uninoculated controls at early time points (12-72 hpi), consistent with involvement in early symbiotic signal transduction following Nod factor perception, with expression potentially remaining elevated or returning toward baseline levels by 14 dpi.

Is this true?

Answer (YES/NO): NO